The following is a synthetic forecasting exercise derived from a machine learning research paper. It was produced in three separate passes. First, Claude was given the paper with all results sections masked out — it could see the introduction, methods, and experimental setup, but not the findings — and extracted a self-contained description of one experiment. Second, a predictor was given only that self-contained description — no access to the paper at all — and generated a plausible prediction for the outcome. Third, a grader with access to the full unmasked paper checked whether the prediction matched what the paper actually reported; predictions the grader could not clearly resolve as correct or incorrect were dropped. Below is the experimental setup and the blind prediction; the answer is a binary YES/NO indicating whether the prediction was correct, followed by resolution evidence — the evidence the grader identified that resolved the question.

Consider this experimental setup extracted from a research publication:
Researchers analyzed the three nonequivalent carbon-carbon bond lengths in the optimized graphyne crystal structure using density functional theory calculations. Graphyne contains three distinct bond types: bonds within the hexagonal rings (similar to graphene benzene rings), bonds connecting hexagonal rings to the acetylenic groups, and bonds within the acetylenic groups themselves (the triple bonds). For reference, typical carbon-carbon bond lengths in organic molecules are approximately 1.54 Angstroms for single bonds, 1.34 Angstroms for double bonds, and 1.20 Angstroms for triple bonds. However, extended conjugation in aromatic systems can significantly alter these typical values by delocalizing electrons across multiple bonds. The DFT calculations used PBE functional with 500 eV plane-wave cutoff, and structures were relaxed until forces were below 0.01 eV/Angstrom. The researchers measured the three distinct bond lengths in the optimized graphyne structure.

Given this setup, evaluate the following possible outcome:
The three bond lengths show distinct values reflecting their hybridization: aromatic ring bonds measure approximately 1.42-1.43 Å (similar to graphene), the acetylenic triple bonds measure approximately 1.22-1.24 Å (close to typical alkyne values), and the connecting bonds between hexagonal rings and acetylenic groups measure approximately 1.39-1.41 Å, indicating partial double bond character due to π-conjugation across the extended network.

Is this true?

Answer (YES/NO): YES